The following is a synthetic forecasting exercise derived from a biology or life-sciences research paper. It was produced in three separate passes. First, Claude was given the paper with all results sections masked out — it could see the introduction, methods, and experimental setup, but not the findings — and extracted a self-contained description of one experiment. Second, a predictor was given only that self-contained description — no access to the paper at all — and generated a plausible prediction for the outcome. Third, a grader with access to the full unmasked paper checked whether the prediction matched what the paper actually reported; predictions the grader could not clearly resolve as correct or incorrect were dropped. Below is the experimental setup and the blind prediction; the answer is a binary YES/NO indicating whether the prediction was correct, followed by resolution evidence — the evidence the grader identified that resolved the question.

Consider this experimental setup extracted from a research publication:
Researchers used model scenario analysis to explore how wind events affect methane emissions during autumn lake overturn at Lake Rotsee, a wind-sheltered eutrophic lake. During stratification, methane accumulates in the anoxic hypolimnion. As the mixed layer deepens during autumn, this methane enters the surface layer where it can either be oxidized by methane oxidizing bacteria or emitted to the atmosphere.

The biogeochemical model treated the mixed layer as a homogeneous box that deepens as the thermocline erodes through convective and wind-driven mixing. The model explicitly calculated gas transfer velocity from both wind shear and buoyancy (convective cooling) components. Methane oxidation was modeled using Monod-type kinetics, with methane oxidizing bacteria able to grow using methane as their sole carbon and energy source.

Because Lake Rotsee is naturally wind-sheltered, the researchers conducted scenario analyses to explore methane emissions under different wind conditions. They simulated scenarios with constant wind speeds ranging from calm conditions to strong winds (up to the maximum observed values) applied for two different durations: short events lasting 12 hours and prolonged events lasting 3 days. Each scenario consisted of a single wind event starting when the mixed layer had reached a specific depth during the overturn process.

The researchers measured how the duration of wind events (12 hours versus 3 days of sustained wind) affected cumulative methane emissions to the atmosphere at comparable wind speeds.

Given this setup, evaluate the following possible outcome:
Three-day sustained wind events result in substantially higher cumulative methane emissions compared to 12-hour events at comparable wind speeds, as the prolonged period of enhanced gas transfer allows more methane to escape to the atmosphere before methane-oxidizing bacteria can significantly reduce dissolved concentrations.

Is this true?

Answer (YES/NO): YES